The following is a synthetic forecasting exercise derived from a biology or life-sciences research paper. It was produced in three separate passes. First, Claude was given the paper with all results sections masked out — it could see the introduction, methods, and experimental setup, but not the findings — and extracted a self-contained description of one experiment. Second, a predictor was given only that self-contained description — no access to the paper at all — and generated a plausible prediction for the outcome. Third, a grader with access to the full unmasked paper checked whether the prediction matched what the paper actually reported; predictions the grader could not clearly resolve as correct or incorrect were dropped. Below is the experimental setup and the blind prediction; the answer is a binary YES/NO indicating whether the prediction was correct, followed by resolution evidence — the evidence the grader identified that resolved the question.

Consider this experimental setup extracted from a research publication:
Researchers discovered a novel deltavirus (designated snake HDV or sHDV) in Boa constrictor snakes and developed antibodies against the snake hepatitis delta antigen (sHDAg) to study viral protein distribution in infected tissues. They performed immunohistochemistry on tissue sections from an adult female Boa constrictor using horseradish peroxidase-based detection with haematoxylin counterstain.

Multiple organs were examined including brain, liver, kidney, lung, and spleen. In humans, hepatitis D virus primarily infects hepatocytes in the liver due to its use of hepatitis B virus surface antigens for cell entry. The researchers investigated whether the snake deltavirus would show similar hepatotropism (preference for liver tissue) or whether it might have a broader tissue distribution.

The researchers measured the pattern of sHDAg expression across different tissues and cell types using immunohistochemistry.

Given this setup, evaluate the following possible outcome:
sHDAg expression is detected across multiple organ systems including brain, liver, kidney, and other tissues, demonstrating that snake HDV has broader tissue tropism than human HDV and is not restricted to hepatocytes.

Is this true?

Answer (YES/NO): YES